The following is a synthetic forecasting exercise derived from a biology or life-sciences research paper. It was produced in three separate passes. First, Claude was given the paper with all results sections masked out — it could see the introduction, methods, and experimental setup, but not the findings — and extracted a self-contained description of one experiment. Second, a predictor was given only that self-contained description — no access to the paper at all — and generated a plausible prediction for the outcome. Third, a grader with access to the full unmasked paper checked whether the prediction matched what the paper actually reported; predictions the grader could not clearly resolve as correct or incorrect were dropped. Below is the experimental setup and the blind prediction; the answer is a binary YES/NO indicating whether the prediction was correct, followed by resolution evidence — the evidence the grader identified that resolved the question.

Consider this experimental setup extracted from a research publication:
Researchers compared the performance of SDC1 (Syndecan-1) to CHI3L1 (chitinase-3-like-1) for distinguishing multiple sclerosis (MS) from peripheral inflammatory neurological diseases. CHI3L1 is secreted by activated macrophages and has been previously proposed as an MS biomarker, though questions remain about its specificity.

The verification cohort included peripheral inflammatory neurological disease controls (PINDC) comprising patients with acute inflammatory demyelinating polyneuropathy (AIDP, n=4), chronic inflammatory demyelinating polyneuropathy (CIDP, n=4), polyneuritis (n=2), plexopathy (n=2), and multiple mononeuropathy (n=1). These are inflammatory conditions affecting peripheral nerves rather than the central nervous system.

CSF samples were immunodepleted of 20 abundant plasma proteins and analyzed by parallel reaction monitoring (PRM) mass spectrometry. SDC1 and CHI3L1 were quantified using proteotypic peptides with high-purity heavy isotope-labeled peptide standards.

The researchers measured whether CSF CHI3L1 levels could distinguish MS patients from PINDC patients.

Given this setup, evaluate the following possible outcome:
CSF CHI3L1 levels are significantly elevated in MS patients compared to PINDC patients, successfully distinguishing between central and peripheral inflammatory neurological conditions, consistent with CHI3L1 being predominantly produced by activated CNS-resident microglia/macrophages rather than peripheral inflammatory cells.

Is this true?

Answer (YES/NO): NO